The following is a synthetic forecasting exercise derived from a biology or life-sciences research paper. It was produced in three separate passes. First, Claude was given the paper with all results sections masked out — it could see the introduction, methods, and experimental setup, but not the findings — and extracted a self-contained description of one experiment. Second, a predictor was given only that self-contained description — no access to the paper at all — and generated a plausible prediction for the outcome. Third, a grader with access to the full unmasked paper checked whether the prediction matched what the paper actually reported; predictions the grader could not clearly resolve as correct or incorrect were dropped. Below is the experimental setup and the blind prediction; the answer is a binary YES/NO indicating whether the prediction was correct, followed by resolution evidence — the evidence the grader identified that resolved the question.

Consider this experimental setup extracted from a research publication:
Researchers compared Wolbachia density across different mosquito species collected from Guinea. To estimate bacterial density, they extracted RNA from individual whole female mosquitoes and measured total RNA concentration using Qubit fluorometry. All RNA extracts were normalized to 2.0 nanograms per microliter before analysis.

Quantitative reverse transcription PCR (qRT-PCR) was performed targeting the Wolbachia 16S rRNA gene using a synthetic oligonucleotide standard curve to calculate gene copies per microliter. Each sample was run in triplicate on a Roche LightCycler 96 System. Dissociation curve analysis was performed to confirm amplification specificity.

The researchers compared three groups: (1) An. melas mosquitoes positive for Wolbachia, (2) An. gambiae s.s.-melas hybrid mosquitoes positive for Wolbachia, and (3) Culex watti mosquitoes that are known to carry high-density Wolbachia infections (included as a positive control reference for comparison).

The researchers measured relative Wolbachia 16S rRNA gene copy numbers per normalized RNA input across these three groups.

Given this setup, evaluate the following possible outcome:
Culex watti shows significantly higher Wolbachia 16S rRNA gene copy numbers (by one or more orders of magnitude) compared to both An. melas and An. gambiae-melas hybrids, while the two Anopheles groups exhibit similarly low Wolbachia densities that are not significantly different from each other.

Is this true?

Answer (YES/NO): NO